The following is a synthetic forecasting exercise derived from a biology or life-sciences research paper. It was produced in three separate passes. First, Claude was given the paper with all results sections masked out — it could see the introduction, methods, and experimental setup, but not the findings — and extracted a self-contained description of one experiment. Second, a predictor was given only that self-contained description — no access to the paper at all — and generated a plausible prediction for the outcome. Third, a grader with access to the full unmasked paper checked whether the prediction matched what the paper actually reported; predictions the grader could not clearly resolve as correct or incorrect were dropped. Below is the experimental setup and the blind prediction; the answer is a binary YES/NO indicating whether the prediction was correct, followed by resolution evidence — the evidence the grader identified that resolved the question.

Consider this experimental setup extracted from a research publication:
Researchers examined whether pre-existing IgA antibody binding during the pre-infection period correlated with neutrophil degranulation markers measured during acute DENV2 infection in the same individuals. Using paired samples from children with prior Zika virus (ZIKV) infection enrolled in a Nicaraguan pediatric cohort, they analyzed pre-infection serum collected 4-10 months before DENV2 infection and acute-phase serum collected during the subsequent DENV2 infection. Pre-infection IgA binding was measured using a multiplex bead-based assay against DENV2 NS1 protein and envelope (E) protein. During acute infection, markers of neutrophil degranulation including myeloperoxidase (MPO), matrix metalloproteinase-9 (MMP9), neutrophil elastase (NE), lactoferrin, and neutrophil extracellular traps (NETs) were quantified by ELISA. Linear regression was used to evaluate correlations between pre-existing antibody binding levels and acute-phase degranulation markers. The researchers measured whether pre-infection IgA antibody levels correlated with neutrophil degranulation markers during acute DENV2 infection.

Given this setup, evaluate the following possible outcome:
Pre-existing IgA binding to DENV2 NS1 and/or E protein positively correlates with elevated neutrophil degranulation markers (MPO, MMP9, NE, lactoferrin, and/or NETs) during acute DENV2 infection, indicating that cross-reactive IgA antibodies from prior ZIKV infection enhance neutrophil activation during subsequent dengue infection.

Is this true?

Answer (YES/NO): YES